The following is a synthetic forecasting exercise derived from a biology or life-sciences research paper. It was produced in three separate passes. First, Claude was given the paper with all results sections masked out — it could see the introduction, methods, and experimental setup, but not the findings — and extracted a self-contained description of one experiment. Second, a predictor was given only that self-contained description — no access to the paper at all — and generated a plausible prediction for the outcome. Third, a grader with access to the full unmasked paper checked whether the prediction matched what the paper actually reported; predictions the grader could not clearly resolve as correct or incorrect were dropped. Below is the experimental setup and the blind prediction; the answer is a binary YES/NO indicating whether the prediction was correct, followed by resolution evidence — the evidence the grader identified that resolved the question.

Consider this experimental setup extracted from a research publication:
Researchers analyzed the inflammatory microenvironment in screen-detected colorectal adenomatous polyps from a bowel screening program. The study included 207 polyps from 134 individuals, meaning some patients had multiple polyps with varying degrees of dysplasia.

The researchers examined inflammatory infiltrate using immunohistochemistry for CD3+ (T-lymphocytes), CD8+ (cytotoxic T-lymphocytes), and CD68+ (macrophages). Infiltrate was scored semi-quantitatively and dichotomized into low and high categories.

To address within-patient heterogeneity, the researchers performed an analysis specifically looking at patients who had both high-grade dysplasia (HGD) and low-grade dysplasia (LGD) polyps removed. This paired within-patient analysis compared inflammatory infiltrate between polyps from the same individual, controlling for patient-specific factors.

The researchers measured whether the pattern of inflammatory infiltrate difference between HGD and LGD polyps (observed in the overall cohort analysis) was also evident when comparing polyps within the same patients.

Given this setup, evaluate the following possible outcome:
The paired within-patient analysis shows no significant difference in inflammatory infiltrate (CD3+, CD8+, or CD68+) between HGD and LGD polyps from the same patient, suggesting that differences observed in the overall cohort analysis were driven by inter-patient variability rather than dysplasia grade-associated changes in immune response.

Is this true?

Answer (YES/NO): NO